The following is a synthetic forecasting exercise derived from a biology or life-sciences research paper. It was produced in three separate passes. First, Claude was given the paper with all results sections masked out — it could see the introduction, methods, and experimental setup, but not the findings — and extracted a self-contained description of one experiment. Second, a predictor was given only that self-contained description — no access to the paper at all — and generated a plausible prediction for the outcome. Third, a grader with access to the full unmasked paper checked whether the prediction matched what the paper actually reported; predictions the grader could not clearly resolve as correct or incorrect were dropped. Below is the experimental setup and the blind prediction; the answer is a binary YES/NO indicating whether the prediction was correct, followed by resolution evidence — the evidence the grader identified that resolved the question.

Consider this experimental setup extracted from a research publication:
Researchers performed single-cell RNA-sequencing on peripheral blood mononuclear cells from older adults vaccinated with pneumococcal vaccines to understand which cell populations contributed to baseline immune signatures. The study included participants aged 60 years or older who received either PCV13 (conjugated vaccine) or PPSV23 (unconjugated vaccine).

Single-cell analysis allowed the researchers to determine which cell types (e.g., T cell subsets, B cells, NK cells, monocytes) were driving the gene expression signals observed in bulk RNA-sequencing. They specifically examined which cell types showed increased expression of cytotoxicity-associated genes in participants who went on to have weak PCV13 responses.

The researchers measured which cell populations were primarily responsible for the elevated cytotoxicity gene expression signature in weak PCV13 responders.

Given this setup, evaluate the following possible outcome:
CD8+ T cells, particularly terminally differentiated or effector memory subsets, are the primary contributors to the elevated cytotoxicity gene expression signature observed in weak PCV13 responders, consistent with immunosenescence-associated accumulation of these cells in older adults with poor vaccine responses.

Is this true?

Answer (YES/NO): NO